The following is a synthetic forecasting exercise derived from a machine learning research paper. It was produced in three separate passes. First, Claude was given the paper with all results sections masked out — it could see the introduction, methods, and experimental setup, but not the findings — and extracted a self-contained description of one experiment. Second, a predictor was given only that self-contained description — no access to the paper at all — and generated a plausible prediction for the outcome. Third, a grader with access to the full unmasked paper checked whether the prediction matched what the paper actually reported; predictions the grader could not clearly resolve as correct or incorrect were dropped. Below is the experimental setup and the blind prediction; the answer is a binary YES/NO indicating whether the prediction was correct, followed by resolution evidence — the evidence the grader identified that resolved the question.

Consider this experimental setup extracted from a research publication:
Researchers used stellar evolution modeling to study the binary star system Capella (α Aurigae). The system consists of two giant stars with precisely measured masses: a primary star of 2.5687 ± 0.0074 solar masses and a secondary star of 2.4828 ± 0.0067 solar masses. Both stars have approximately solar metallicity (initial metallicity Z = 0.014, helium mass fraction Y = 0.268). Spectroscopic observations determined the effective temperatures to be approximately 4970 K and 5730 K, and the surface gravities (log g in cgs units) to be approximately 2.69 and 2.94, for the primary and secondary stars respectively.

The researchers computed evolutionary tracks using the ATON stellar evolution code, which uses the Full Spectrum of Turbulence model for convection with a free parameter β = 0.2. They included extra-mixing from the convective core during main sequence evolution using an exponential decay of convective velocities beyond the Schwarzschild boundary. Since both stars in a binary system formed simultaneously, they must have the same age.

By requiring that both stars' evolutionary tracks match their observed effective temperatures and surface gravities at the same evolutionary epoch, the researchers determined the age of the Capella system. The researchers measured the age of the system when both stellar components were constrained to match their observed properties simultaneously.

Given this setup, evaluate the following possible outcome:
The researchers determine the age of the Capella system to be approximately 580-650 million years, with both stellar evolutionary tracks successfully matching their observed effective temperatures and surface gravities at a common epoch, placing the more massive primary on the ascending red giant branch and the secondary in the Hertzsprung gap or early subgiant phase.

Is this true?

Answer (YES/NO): NO